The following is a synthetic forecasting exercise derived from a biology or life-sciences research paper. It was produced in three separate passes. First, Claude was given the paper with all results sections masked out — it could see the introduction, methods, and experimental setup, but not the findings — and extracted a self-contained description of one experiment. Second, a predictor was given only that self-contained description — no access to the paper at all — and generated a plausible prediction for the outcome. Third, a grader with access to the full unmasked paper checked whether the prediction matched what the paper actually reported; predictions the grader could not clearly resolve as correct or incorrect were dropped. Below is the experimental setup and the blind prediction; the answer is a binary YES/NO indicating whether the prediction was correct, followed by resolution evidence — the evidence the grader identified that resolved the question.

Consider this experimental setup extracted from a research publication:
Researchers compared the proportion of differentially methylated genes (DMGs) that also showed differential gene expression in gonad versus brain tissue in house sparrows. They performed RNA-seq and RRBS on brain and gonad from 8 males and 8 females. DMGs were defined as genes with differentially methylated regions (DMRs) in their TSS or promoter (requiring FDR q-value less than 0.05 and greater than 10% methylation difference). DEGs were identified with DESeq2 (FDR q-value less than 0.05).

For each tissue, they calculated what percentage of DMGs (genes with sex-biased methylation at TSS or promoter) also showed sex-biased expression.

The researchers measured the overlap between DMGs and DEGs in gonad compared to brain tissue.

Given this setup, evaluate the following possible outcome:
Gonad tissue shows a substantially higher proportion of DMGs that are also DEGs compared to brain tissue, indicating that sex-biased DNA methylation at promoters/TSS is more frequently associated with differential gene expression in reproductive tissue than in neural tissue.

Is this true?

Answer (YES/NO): YES